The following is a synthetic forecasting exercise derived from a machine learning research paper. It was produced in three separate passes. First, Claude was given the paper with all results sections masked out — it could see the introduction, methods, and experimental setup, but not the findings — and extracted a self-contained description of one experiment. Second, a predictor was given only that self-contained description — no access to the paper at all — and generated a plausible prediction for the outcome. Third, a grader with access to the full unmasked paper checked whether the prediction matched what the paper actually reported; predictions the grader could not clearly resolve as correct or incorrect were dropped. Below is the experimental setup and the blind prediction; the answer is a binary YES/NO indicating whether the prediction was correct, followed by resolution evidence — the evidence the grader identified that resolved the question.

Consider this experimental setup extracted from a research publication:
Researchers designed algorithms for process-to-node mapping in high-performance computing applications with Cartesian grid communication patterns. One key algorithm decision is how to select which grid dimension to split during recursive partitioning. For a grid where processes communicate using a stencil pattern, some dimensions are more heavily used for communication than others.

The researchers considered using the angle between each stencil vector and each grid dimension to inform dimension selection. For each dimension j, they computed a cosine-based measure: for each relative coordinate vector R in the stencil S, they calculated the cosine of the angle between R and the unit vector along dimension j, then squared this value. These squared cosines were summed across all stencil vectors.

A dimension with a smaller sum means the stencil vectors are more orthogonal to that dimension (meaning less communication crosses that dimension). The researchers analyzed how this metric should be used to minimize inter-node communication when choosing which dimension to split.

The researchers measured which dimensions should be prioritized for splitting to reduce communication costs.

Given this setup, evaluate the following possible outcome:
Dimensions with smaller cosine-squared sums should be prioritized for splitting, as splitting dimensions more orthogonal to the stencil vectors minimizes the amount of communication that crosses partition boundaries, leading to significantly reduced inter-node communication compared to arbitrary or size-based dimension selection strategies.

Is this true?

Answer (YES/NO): YES